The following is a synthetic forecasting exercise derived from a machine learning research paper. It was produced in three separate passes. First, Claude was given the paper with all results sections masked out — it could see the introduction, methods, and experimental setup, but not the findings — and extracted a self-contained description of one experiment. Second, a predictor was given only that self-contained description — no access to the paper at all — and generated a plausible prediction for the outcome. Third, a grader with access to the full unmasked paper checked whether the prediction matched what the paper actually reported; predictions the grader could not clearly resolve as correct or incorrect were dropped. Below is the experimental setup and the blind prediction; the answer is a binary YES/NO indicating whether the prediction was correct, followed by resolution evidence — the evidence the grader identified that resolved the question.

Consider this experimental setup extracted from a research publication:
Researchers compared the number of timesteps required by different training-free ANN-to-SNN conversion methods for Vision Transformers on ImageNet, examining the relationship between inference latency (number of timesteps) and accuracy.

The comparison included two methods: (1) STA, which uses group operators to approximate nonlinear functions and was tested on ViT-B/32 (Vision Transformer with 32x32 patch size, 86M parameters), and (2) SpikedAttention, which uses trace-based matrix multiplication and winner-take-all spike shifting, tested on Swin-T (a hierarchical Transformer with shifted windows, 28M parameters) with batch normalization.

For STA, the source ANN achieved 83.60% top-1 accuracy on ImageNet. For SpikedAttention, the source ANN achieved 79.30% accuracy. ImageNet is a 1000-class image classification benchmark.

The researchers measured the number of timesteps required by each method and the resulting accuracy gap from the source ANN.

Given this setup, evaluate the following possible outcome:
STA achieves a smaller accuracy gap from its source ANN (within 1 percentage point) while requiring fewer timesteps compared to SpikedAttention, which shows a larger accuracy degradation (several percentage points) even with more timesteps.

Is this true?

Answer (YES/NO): NO